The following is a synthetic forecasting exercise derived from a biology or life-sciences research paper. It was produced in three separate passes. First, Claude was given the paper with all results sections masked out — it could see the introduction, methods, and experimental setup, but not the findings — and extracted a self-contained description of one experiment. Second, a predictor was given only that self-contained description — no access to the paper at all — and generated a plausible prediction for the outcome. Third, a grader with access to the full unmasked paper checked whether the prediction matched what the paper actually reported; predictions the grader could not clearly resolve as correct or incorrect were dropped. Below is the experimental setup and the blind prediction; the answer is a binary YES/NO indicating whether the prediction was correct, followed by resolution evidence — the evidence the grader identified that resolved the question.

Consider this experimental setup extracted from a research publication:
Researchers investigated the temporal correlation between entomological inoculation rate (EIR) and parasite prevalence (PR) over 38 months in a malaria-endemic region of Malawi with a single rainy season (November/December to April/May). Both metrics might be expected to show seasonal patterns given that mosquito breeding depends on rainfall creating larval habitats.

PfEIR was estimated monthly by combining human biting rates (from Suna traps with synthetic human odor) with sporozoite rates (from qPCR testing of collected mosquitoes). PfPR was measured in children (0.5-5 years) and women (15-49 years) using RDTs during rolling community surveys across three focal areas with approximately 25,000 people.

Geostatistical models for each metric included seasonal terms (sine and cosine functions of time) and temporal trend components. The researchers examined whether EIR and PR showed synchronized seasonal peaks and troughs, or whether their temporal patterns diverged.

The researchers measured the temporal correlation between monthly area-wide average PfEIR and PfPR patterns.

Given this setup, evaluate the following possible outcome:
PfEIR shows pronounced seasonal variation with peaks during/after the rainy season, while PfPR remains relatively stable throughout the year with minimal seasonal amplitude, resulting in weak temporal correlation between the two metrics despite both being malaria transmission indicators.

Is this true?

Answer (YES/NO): NO